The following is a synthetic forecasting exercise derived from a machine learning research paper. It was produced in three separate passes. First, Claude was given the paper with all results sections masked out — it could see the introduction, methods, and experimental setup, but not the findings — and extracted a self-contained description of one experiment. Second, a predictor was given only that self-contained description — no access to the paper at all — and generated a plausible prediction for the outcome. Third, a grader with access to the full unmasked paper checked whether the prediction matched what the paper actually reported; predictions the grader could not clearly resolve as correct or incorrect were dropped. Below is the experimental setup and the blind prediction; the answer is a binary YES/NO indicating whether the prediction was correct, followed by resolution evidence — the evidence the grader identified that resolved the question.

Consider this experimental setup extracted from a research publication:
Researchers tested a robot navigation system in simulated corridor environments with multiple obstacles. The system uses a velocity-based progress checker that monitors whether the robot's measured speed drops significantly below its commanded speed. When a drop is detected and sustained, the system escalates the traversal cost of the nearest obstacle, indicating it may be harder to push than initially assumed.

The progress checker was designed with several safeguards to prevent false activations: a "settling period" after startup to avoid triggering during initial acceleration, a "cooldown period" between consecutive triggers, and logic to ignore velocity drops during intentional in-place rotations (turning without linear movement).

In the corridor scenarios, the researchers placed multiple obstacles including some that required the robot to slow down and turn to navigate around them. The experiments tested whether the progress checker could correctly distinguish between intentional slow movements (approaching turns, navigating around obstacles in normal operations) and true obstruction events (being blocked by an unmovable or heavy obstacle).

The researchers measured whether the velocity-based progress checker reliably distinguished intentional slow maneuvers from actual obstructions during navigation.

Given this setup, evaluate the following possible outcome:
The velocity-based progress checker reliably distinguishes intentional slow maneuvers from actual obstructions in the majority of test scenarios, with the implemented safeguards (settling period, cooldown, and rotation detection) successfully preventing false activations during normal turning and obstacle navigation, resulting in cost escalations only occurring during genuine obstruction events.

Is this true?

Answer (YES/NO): NO